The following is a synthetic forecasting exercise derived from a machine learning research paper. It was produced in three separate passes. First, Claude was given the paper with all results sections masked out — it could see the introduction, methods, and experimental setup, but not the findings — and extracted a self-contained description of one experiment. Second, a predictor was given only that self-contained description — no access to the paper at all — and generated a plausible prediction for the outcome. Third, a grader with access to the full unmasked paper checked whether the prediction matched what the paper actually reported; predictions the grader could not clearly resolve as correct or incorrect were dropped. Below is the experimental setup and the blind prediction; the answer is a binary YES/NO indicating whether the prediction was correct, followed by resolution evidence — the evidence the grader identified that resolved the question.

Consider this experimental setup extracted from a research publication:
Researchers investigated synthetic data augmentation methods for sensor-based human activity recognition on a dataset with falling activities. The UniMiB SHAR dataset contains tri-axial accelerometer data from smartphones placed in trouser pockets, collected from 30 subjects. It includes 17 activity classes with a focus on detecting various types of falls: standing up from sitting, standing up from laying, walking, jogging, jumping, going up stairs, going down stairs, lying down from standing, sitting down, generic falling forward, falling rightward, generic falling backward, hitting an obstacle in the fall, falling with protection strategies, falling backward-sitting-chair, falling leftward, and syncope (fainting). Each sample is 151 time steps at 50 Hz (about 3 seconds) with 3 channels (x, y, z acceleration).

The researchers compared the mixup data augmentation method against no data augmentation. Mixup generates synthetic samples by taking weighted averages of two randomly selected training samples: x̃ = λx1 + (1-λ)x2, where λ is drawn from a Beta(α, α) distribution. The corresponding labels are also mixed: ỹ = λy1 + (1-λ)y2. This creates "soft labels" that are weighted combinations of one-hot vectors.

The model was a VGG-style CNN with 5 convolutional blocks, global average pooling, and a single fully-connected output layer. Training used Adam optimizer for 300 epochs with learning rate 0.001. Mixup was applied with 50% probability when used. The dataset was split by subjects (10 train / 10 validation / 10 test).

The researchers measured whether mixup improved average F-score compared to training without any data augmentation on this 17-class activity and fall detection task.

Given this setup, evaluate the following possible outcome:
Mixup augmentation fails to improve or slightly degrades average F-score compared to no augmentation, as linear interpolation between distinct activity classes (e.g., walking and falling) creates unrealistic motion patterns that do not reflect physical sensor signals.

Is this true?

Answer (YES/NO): NO